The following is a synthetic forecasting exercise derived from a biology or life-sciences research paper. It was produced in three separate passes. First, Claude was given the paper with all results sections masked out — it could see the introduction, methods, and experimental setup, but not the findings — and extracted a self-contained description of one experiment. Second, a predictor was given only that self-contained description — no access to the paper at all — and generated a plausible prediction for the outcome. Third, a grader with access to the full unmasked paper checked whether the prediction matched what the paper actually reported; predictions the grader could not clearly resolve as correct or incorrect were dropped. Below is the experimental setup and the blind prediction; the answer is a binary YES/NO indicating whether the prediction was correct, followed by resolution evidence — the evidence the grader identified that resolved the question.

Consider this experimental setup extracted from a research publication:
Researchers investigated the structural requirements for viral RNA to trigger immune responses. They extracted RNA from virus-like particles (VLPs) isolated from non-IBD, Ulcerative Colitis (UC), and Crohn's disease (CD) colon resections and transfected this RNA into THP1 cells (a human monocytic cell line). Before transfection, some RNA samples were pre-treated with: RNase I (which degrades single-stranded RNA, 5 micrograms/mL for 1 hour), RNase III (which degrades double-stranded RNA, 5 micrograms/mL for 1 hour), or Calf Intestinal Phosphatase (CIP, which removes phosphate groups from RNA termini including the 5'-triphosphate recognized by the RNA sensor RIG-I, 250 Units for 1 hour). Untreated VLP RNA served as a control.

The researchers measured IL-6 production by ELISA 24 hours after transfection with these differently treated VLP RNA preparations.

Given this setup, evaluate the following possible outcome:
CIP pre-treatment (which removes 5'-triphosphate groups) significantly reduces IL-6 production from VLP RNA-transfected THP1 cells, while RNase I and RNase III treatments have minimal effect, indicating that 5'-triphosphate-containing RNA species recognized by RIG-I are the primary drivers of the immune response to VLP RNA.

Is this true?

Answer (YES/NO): NO